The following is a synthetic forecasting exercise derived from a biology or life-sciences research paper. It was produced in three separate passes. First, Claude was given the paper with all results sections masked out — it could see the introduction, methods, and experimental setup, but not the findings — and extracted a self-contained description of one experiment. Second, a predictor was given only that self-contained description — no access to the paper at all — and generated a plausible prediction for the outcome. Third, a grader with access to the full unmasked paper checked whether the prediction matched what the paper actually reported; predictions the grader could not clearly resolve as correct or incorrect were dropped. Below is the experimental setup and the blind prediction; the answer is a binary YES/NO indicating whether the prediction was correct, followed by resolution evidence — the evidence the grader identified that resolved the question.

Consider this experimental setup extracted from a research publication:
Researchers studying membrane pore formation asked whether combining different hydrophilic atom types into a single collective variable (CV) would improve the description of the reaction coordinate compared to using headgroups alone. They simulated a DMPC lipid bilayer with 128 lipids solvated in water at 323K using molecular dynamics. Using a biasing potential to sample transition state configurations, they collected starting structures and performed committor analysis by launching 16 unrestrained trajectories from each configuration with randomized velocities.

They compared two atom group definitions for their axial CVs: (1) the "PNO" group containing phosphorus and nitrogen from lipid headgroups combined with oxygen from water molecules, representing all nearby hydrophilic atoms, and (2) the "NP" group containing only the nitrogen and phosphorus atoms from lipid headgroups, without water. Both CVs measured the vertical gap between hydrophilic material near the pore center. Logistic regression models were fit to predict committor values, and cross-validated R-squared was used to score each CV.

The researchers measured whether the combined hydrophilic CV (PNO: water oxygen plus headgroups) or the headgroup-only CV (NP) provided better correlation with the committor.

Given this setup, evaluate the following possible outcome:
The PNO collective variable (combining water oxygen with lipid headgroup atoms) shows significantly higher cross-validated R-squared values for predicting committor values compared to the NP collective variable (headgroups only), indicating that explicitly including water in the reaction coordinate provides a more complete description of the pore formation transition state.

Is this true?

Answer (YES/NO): NO